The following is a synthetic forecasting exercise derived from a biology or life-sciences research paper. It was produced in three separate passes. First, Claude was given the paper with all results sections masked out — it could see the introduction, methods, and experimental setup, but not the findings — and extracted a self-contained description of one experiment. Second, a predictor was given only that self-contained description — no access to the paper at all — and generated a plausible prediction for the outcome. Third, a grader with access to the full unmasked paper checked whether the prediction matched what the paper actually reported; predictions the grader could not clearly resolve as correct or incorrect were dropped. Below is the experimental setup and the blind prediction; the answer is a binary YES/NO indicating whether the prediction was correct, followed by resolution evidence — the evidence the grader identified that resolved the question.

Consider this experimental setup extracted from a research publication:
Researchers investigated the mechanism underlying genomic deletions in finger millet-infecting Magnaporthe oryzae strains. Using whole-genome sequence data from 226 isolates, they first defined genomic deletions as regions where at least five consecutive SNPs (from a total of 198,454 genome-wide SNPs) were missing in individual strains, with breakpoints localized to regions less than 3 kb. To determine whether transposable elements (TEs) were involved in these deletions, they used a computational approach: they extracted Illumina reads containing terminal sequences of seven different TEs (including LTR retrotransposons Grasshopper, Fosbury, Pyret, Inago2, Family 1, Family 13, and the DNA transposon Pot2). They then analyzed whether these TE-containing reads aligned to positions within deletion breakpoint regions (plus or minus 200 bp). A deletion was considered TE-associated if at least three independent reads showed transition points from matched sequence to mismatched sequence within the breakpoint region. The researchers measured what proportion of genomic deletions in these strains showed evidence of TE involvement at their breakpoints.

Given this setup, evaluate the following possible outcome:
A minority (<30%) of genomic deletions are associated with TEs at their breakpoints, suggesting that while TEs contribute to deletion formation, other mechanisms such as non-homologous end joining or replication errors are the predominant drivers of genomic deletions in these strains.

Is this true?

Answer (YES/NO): NO